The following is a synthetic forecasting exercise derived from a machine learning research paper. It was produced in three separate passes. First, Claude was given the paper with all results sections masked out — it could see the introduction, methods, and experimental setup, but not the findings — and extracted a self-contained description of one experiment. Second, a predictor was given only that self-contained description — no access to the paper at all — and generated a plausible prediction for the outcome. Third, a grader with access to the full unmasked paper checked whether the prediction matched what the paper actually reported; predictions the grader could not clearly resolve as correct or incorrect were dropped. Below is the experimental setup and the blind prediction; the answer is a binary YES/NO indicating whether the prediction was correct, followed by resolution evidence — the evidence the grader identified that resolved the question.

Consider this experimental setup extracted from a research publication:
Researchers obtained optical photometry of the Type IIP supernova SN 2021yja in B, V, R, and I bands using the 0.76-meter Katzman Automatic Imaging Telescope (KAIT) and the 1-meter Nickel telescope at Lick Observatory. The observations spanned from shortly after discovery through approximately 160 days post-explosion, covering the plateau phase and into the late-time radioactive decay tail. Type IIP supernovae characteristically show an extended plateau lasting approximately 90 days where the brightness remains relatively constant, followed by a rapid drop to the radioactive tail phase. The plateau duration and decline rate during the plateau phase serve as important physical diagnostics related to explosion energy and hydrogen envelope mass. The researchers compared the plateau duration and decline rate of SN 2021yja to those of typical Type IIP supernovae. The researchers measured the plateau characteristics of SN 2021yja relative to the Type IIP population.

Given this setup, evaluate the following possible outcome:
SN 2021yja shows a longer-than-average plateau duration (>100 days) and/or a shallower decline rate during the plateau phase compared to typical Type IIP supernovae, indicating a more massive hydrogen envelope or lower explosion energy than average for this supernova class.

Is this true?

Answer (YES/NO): NO